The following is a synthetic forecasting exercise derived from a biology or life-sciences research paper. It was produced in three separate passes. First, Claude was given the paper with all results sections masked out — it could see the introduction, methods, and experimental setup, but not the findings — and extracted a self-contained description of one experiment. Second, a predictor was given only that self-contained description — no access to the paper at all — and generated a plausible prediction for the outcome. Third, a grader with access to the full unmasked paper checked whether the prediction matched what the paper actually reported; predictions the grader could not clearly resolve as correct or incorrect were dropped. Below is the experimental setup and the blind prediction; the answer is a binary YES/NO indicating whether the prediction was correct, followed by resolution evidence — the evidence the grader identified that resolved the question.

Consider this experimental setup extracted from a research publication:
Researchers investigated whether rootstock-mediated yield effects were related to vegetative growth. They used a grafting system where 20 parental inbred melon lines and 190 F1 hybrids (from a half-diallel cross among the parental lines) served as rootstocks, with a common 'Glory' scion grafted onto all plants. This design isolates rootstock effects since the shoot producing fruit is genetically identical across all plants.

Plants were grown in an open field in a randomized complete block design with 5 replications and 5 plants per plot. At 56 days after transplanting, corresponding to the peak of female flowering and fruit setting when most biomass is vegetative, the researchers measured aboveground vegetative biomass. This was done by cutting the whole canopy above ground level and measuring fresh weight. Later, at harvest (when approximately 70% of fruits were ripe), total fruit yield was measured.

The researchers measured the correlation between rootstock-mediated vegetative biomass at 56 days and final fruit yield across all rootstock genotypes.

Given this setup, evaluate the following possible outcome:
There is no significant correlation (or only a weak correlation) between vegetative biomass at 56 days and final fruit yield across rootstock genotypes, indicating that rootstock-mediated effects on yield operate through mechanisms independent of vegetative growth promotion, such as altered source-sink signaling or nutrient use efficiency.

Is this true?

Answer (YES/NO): YES